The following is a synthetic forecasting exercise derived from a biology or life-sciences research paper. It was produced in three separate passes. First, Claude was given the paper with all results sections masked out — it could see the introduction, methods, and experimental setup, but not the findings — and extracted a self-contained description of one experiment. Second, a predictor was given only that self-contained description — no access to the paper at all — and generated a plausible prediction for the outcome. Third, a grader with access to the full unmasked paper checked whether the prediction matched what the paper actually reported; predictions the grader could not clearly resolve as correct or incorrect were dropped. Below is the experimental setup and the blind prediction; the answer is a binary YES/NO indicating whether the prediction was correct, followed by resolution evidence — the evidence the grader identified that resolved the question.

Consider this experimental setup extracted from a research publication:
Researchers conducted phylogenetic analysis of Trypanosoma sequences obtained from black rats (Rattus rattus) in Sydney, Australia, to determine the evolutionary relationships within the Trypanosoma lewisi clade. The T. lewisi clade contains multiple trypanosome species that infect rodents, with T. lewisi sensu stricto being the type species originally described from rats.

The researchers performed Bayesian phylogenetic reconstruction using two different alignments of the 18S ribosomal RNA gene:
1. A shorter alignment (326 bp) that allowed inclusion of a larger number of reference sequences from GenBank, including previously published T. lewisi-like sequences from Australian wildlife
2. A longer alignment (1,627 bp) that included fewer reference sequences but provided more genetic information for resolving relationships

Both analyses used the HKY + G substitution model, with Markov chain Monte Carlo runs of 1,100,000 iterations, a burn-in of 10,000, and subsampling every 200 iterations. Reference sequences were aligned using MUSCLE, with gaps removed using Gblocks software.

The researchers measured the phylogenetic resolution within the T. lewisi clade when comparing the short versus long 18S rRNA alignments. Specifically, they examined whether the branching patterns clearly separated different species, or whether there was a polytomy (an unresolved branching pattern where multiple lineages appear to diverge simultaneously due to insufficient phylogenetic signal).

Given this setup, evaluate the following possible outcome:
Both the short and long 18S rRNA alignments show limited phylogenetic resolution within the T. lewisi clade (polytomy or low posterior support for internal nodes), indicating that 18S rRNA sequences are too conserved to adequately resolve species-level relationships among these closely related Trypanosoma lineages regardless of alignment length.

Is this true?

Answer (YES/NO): NO